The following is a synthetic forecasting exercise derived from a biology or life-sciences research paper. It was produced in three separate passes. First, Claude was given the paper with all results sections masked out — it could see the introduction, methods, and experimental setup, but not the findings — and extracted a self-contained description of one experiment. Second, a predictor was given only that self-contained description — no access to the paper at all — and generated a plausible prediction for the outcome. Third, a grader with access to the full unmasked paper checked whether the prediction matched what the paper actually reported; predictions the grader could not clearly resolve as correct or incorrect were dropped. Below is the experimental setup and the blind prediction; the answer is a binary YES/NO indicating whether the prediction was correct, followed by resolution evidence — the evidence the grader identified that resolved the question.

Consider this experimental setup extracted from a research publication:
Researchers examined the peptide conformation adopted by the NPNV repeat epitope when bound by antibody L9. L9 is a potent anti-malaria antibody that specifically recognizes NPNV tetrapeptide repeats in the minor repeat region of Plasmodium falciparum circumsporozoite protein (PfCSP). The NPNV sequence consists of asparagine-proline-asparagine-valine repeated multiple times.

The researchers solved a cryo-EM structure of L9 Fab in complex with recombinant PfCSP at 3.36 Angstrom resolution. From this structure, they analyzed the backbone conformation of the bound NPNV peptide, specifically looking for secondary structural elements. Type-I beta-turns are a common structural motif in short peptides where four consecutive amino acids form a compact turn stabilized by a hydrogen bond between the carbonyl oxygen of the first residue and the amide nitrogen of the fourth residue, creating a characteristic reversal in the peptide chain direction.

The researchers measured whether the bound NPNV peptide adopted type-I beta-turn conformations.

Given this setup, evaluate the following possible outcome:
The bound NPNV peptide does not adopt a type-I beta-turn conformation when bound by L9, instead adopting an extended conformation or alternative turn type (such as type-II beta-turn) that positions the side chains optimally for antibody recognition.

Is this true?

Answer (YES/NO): NO